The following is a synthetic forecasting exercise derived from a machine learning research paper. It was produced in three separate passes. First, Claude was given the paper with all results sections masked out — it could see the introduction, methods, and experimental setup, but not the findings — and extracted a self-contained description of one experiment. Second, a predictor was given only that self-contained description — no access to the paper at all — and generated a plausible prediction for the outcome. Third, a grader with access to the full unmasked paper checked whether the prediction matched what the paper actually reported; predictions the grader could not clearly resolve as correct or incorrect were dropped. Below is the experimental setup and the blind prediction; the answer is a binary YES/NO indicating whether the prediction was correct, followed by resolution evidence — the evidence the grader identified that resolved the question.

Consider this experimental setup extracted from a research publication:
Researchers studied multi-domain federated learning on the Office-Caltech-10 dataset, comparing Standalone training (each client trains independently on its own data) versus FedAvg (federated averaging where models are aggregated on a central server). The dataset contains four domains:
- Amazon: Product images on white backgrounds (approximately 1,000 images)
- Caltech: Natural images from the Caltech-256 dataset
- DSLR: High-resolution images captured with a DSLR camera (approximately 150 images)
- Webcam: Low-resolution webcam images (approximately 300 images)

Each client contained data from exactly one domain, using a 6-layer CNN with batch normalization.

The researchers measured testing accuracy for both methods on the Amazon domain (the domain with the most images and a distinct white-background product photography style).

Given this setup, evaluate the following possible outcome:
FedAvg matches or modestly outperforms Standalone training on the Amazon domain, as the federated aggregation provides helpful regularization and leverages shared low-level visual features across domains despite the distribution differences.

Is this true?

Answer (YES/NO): YES